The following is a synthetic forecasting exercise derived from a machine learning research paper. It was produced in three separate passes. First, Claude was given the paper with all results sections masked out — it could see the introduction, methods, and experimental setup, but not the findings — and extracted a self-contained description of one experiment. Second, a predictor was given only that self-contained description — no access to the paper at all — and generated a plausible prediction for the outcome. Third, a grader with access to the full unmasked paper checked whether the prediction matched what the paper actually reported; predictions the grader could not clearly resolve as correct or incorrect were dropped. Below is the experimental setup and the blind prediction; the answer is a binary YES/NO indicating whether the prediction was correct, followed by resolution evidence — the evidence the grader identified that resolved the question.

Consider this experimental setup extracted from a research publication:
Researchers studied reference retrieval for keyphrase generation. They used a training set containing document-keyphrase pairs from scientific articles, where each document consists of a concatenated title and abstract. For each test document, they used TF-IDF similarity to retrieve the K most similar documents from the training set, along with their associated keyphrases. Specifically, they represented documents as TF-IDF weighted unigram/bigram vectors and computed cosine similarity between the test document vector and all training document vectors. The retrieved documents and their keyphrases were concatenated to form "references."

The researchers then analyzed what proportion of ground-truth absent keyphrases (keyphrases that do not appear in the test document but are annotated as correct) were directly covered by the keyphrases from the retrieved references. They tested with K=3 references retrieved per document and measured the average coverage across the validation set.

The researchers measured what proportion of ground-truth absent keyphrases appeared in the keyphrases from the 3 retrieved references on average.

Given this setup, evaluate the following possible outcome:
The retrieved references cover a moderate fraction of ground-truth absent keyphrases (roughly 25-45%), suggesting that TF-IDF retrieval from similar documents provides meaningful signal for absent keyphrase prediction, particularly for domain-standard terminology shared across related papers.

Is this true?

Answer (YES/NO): YES